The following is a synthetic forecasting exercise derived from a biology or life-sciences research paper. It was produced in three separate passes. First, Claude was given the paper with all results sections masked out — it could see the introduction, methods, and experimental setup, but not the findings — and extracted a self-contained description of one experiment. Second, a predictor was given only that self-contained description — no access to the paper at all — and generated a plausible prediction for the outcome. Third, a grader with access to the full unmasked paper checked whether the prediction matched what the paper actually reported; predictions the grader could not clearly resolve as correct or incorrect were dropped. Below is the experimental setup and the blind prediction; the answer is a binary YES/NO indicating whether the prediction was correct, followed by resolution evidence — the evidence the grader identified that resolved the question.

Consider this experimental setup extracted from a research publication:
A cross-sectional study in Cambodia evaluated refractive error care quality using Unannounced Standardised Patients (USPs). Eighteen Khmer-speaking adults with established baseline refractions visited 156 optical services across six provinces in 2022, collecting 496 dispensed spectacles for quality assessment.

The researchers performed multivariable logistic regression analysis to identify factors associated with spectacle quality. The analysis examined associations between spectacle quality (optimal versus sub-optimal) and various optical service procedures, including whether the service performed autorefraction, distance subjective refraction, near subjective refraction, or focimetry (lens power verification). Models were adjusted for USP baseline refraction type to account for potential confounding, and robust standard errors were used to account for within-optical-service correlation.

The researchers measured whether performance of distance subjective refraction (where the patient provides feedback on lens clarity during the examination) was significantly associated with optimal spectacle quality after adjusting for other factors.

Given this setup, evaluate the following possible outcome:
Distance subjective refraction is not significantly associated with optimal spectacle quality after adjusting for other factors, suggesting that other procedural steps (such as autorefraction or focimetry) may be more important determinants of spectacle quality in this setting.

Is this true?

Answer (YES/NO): YES